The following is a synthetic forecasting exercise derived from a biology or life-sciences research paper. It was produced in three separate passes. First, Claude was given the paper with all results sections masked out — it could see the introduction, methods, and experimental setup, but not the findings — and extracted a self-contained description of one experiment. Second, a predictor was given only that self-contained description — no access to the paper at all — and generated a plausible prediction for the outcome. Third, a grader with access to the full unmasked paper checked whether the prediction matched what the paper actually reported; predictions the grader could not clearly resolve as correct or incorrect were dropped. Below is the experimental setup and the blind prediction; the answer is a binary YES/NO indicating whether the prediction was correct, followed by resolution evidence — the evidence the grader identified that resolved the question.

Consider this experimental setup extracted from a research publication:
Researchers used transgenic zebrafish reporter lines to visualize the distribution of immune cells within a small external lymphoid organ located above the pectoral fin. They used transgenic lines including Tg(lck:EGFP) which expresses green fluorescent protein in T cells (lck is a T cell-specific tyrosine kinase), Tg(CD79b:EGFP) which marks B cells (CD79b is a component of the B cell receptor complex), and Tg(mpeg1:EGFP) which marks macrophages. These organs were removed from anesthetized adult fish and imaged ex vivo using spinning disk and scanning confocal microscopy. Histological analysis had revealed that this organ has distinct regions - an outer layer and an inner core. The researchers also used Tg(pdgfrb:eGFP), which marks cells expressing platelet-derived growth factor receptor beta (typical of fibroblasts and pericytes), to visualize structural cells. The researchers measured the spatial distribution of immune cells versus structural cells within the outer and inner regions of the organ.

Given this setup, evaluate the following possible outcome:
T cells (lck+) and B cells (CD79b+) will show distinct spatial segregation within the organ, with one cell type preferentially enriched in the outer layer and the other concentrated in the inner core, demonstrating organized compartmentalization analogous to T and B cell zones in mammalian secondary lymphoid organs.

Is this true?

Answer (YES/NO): NO